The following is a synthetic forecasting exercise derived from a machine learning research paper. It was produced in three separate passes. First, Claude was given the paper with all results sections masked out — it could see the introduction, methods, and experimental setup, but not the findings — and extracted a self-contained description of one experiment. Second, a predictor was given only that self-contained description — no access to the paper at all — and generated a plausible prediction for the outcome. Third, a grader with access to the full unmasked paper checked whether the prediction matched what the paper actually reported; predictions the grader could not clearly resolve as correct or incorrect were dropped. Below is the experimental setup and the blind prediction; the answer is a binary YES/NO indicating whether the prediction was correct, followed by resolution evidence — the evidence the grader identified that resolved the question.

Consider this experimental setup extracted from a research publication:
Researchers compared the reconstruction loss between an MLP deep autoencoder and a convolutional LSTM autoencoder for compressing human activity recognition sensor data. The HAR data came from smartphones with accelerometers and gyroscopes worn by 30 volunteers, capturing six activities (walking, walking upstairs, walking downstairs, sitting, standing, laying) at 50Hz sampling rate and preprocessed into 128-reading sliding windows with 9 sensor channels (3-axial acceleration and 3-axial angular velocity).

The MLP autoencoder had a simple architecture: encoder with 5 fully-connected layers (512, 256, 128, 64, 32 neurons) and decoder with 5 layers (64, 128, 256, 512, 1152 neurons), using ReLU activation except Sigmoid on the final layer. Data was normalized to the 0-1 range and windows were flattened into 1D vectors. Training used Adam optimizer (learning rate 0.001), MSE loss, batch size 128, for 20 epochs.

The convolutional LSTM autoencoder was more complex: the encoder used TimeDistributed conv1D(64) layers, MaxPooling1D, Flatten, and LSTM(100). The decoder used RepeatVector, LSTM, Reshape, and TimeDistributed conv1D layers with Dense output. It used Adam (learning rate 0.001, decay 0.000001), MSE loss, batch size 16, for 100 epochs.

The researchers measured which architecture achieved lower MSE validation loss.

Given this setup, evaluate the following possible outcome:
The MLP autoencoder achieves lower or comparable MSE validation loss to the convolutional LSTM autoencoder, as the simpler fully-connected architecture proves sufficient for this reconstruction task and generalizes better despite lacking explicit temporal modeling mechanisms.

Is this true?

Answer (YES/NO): YES